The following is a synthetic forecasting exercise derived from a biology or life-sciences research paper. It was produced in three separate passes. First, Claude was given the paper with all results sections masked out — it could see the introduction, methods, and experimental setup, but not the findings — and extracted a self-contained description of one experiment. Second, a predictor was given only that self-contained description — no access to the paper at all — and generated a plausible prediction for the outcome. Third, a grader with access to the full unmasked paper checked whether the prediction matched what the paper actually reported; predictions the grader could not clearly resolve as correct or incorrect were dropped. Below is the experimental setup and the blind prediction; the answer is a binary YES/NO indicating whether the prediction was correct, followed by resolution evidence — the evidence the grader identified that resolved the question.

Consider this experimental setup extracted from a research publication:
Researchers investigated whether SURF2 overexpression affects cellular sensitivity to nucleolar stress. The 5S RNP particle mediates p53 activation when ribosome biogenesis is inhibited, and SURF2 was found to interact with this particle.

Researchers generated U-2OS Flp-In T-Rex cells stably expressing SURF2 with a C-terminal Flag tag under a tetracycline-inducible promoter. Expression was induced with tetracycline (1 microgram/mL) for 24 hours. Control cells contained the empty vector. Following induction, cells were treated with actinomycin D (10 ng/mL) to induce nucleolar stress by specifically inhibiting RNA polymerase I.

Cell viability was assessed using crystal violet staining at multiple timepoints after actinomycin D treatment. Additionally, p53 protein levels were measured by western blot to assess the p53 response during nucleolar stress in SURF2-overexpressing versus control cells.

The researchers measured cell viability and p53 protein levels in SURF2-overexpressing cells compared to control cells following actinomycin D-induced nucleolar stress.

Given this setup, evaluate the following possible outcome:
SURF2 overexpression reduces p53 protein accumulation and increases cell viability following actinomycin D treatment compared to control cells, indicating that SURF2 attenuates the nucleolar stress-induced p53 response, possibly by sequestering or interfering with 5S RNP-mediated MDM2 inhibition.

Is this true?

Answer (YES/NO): YES